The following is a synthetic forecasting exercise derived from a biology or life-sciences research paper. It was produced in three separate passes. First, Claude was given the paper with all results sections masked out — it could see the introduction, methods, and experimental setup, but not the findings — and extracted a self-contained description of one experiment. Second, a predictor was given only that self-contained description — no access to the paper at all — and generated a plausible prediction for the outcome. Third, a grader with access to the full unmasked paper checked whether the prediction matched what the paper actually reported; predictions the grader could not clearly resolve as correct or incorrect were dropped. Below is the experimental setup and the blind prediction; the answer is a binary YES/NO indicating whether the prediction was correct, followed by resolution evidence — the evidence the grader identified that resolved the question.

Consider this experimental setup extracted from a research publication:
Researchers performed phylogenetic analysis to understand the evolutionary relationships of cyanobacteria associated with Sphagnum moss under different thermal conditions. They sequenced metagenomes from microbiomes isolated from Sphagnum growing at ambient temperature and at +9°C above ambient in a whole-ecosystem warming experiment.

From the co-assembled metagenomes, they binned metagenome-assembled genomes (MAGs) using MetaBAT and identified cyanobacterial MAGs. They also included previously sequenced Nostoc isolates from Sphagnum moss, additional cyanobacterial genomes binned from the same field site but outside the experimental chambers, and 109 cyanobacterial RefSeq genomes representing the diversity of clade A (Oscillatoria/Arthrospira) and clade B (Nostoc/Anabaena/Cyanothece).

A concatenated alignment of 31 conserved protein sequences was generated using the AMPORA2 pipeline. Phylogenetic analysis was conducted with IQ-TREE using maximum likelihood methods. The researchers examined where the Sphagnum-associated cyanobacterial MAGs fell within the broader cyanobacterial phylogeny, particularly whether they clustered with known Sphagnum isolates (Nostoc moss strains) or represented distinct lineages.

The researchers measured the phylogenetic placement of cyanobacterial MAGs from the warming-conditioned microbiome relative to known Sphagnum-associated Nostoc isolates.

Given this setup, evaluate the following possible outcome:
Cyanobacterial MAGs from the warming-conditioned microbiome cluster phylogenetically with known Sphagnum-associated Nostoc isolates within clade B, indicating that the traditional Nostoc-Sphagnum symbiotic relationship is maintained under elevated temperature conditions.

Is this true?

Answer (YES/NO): NO